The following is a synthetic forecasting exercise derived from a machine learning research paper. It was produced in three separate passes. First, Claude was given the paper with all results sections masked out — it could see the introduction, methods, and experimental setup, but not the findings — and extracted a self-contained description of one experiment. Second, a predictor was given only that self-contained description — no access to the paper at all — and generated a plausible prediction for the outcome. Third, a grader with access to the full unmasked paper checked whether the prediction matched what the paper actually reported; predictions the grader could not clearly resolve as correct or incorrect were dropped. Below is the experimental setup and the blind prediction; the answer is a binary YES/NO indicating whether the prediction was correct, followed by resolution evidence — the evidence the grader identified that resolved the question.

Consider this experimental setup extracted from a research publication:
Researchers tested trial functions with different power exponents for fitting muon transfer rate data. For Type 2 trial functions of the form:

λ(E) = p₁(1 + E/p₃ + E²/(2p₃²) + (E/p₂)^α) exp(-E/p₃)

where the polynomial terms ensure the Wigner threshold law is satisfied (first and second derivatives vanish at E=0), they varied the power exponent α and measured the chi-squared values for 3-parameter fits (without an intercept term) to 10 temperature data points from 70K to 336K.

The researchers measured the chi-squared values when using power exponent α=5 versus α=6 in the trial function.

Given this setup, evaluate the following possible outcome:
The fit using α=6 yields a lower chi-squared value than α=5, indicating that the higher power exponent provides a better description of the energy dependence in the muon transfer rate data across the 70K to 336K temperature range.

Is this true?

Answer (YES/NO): YES